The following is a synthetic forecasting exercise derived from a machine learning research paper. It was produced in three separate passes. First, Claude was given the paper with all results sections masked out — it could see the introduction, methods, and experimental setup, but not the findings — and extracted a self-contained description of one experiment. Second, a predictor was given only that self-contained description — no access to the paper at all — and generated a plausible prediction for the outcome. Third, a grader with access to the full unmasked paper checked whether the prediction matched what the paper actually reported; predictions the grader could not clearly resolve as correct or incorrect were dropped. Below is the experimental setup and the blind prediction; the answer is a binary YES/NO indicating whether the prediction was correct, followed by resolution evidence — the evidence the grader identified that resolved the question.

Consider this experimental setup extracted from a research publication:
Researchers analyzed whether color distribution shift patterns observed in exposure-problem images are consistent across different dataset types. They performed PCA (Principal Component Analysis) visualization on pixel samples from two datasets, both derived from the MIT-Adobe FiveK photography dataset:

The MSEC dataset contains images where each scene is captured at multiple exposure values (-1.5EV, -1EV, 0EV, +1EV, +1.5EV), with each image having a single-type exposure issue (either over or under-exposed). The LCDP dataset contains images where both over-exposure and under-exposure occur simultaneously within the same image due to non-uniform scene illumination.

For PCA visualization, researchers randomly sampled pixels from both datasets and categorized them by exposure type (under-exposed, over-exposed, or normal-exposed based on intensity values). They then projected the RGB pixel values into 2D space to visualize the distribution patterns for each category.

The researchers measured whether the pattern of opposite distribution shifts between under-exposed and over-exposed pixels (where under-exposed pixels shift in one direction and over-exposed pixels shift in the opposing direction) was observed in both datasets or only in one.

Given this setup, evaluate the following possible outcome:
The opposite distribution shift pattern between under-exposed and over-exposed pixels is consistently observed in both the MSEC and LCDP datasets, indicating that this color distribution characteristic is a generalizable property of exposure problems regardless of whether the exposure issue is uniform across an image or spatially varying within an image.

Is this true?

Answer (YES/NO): YES